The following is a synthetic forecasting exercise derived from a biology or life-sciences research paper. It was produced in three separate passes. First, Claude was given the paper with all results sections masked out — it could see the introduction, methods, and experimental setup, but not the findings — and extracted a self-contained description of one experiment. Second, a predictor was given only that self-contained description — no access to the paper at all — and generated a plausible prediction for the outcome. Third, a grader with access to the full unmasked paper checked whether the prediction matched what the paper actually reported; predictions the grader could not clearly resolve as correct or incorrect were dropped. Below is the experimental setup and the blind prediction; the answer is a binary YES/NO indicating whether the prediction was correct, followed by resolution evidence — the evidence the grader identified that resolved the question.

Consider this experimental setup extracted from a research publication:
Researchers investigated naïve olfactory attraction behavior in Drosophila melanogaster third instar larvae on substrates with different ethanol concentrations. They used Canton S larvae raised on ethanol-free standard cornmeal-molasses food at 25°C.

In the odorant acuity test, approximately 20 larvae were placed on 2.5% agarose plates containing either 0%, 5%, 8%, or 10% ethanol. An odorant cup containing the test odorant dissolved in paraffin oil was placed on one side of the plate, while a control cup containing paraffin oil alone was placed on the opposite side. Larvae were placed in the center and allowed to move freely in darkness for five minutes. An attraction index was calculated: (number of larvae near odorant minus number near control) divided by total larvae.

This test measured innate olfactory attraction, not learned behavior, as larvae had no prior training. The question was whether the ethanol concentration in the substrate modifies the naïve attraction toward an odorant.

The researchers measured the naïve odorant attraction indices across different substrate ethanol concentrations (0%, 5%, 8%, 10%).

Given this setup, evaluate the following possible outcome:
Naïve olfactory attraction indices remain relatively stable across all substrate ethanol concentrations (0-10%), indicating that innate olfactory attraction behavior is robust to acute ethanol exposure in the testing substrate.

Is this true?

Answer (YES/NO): NO